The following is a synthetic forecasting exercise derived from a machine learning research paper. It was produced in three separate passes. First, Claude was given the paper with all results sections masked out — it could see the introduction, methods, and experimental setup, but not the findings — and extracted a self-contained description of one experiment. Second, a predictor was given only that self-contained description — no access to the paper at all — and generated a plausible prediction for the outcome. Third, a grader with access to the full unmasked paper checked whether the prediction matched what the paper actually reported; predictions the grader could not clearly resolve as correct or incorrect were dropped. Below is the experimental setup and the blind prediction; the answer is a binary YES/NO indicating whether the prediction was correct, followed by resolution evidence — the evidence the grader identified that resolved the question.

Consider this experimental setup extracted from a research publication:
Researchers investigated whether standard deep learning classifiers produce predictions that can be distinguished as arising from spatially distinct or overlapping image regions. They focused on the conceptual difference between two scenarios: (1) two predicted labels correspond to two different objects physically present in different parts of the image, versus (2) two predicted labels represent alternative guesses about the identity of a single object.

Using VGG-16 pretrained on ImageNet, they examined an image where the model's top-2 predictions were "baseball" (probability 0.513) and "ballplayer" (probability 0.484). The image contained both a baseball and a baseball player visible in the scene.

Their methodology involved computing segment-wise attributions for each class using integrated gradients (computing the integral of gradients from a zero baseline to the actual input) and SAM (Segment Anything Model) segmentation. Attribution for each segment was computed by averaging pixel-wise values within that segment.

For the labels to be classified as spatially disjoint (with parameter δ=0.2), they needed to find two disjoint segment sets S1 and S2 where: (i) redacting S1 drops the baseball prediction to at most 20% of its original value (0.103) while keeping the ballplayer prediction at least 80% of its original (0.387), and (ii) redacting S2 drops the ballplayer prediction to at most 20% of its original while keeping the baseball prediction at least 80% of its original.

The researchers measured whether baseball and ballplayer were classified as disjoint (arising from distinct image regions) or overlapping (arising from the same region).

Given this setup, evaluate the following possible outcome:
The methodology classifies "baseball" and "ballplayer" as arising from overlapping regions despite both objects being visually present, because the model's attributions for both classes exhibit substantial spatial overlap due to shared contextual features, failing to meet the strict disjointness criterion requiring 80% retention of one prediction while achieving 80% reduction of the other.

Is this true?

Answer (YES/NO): NO